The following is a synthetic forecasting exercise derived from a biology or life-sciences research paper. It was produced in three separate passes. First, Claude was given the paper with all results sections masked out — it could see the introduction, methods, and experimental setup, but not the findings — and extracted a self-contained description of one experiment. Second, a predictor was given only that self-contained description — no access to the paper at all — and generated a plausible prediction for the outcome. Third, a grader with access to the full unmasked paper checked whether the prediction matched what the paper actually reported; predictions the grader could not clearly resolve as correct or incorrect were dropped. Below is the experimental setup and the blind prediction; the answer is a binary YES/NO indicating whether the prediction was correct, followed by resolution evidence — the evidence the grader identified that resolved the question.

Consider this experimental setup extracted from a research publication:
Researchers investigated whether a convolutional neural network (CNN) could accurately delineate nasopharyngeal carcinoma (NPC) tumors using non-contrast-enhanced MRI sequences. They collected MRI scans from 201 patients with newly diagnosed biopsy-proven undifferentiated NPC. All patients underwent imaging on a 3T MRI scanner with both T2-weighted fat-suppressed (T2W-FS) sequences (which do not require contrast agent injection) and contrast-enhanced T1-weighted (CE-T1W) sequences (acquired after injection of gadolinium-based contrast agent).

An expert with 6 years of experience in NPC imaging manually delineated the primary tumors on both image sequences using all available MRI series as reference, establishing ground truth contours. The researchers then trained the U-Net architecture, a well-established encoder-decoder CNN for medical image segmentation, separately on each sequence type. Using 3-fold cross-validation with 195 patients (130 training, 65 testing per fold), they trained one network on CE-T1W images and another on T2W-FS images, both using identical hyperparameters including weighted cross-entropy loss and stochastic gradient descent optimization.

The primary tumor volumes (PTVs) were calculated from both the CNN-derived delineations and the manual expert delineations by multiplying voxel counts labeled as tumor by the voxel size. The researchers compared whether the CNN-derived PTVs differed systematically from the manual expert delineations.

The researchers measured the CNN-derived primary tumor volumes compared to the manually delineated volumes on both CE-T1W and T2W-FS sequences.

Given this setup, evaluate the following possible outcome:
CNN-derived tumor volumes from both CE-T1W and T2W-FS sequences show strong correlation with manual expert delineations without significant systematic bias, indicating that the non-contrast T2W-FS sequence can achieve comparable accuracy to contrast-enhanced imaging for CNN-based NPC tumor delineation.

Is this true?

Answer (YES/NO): NO